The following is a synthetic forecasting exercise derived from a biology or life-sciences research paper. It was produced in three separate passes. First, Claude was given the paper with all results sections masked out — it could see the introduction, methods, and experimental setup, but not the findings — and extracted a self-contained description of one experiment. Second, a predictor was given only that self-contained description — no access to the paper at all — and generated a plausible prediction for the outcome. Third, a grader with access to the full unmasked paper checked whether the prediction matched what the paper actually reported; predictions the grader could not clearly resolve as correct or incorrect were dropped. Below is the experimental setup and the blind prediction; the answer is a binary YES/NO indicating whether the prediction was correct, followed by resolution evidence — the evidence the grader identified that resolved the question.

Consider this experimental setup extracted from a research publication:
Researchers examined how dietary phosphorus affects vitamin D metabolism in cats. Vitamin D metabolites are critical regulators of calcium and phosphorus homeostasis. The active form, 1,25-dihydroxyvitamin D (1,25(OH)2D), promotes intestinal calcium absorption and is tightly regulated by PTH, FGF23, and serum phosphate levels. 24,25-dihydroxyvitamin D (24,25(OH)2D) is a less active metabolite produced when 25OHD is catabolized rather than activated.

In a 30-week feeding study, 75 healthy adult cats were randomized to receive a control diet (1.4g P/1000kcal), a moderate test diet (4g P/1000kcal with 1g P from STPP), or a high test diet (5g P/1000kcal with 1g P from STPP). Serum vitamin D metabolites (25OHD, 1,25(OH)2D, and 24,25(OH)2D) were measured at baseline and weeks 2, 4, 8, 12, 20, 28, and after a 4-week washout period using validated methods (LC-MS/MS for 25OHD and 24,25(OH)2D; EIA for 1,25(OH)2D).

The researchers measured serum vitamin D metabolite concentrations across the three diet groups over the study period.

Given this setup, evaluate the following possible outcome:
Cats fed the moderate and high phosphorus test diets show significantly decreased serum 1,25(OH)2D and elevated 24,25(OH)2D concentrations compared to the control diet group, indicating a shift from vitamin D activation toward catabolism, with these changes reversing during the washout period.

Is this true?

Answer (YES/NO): NO